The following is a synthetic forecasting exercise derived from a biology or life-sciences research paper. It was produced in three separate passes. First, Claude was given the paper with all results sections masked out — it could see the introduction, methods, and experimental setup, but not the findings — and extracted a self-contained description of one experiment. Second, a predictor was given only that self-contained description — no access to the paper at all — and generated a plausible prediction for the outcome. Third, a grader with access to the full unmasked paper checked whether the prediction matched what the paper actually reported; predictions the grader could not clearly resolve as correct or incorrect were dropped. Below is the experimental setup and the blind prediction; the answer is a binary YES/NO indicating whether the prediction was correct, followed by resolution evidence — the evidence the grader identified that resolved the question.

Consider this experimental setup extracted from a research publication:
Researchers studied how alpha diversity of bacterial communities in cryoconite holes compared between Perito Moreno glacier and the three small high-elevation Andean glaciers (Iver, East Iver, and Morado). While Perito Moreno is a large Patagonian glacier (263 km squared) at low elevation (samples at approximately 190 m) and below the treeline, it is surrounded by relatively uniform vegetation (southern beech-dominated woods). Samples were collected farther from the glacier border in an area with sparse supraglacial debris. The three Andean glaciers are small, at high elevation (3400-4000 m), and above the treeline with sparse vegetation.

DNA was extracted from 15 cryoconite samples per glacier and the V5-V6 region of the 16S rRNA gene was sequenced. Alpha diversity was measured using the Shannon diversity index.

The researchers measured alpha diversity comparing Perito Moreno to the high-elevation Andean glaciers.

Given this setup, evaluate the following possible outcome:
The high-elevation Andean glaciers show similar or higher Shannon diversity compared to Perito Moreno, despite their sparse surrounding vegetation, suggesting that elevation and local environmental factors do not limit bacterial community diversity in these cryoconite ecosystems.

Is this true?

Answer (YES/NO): NO